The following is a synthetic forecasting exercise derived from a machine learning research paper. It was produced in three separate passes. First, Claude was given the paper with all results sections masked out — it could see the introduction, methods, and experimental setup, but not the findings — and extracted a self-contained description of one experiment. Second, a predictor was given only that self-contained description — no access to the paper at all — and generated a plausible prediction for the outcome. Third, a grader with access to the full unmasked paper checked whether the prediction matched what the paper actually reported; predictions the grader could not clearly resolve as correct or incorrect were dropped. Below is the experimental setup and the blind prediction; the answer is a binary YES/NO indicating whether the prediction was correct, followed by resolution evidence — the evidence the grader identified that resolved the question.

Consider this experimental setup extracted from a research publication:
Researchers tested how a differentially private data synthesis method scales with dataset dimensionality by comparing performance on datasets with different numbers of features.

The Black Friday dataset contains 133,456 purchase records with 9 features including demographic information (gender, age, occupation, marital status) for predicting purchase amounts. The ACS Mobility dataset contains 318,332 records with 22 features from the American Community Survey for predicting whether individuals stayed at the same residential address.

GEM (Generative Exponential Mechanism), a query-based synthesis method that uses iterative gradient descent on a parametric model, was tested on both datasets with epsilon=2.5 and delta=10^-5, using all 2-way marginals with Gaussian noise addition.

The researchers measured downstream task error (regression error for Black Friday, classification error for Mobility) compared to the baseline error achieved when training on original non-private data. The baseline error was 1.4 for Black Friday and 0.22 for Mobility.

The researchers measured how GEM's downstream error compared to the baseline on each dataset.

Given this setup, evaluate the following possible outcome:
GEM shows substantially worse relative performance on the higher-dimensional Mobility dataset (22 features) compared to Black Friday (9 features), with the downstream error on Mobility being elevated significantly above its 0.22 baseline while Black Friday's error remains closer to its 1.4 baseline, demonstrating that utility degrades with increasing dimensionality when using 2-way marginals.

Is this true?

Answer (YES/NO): NO